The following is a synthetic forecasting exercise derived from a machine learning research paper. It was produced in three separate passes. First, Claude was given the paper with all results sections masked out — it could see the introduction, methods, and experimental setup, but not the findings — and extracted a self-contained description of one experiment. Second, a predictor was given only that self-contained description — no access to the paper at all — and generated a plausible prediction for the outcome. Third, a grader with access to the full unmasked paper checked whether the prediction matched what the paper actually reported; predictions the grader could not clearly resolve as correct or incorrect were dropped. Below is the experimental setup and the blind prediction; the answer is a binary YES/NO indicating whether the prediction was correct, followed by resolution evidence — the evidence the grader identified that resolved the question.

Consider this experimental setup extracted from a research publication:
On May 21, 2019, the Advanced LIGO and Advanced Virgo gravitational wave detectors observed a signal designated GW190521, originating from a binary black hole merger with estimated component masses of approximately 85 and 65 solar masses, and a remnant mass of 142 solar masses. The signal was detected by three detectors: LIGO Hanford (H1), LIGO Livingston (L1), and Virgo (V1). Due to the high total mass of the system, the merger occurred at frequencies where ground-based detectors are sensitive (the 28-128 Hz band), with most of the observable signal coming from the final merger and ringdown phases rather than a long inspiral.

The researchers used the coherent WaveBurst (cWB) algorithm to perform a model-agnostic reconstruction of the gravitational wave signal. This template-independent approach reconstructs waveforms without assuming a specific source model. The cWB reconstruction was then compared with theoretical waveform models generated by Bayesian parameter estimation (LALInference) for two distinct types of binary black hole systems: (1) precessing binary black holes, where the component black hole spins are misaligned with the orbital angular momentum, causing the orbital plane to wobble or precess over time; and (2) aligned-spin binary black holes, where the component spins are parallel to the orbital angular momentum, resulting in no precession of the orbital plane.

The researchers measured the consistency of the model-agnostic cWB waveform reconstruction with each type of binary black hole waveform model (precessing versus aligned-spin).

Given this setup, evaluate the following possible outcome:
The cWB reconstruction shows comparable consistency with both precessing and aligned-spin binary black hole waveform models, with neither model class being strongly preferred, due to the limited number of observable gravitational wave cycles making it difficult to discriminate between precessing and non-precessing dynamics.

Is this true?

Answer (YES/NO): NO